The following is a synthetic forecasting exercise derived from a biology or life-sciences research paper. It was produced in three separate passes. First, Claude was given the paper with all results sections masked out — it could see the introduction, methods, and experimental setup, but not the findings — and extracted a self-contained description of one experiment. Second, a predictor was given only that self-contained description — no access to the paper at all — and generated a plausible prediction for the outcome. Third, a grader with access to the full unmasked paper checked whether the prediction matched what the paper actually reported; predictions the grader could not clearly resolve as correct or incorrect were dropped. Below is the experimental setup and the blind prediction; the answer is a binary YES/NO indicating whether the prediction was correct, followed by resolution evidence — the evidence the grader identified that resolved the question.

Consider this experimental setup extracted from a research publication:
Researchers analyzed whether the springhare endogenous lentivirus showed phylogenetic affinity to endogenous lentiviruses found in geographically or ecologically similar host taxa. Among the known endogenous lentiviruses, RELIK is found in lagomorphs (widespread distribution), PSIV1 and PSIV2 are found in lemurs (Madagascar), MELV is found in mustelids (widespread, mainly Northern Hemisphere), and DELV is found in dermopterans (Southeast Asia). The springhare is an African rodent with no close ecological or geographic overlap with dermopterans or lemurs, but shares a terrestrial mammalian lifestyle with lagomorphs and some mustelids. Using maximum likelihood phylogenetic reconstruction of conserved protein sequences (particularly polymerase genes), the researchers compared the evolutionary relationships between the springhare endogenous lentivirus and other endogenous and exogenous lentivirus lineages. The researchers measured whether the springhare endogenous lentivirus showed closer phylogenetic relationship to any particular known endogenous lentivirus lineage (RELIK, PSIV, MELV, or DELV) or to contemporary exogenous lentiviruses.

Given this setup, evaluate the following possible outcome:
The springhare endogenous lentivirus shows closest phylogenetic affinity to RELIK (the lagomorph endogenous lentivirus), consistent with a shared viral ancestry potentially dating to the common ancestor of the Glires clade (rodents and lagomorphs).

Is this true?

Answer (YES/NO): NO